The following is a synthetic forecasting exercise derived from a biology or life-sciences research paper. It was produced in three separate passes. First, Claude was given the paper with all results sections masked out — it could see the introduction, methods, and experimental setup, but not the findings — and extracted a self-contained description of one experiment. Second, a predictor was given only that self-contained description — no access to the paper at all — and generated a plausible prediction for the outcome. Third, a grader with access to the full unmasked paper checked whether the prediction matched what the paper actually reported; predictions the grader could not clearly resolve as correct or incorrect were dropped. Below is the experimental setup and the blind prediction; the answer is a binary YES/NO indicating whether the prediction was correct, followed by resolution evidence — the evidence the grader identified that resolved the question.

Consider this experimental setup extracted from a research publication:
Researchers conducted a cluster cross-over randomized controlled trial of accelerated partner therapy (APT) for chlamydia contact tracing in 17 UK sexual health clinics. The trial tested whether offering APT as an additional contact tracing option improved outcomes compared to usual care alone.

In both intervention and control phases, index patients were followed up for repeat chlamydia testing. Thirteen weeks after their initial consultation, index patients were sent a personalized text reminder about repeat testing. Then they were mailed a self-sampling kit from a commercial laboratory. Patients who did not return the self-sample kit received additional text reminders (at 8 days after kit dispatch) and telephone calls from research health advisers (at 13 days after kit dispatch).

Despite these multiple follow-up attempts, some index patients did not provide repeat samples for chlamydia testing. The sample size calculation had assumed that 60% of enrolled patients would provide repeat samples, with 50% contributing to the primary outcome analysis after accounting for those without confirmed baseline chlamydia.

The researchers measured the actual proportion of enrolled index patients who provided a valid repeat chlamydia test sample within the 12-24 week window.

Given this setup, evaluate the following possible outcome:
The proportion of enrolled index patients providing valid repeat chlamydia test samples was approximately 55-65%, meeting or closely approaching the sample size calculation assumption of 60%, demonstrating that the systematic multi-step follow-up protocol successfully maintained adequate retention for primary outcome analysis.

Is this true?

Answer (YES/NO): NO